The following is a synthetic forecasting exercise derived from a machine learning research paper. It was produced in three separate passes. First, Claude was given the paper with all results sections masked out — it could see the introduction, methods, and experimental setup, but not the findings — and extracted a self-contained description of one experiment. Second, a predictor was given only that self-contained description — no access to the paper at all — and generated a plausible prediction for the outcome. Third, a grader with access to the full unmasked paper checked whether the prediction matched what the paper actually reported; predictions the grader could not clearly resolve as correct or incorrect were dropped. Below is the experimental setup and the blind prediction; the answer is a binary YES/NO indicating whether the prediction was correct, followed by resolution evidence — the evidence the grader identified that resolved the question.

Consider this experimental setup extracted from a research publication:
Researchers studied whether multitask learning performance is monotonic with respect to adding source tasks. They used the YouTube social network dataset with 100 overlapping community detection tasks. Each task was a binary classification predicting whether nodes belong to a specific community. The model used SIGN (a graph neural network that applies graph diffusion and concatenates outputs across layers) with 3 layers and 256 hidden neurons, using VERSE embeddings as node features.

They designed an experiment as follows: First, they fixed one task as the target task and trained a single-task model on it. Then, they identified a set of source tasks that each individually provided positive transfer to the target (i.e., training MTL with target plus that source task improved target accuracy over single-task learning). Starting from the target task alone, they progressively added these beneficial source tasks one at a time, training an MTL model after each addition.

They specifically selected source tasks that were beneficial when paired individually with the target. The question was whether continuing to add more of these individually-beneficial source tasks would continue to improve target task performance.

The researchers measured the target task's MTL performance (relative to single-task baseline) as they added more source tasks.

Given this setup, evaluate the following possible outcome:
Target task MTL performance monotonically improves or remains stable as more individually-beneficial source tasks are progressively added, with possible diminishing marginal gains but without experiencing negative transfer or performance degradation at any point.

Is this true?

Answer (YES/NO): NO